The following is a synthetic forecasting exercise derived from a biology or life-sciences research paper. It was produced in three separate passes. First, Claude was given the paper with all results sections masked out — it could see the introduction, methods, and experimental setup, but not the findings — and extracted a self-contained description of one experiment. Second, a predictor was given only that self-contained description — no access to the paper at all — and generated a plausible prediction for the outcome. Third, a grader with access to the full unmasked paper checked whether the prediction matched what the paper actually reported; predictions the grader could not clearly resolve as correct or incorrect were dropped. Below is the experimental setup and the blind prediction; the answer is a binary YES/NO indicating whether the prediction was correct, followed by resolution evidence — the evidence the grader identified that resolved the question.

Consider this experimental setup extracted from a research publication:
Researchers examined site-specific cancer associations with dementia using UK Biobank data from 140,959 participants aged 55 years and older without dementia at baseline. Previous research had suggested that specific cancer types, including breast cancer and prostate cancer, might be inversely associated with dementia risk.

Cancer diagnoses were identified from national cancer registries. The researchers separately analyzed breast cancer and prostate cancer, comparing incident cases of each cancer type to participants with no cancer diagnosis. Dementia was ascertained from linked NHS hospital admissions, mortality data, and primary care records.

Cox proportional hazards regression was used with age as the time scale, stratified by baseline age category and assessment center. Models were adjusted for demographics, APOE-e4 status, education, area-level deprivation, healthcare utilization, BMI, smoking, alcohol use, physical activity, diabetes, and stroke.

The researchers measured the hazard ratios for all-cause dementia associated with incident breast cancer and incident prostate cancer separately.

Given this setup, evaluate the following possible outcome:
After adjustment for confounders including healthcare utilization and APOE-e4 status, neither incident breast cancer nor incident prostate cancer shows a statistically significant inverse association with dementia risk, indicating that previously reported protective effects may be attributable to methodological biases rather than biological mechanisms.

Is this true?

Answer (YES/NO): YES